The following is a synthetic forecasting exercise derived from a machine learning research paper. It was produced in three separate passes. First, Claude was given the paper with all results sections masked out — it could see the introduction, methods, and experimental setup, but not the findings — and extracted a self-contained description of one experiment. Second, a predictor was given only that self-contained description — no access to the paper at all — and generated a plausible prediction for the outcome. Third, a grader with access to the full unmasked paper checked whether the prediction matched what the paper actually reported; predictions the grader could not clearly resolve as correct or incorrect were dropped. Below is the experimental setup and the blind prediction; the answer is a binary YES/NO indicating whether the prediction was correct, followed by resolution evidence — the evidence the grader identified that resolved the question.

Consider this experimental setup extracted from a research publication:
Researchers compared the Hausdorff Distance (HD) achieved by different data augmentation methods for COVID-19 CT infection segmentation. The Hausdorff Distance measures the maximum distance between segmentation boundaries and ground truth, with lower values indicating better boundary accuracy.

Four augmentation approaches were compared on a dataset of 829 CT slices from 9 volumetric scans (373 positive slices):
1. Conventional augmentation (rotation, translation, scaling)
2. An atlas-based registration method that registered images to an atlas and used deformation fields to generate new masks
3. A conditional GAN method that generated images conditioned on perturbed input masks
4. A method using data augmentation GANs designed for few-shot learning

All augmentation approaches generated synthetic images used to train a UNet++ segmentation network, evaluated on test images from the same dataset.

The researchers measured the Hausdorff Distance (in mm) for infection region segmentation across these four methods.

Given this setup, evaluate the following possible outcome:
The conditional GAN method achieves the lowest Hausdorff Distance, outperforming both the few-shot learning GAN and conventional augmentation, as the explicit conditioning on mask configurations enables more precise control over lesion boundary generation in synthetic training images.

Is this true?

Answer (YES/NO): NO